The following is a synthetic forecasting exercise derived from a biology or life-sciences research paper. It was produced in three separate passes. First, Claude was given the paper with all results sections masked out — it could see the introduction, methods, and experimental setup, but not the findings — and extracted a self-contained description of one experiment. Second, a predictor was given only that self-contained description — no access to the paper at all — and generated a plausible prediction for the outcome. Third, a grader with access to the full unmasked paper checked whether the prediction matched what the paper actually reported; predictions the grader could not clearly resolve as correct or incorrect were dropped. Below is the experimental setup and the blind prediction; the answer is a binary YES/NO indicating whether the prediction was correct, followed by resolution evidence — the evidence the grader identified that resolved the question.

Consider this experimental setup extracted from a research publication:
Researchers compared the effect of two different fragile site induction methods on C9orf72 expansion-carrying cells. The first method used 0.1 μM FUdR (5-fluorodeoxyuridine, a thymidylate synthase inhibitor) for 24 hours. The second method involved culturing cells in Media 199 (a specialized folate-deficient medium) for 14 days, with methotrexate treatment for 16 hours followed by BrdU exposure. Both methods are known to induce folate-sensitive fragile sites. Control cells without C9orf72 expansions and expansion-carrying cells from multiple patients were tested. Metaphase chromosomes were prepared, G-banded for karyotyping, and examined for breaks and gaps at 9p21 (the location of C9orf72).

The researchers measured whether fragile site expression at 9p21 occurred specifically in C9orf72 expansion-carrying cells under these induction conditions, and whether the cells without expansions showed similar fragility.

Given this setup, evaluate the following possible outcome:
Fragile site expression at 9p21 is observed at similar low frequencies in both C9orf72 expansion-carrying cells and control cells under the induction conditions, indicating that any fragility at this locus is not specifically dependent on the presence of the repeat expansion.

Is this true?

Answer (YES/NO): NO